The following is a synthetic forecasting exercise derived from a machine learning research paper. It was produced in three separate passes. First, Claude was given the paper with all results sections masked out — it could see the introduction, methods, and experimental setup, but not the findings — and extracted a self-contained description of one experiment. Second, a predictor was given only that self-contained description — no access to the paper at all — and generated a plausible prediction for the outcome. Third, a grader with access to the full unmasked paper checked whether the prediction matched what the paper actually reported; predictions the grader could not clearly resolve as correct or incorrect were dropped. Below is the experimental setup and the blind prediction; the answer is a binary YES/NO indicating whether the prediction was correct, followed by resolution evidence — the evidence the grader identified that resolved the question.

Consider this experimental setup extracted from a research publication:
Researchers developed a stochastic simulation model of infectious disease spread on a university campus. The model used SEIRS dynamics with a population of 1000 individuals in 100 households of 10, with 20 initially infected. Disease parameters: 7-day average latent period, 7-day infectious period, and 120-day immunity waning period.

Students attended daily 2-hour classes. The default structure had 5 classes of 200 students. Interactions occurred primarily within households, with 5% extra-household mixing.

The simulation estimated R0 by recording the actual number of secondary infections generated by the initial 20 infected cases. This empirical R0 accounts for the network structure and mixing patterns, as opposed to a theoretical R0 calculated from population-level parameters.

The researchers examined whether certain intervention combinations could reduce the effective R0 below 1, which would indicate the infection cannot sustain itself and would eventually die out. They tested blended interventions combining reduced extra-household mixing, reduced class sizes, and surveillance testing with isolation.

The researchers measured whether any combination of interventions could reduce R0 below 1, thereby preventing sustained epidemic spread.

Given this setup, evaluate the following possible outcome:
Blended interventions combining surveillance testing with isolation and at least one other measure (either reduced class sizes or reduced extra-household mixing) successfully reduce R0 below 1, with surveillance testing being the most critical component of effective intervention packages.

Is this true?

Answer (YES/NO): NO